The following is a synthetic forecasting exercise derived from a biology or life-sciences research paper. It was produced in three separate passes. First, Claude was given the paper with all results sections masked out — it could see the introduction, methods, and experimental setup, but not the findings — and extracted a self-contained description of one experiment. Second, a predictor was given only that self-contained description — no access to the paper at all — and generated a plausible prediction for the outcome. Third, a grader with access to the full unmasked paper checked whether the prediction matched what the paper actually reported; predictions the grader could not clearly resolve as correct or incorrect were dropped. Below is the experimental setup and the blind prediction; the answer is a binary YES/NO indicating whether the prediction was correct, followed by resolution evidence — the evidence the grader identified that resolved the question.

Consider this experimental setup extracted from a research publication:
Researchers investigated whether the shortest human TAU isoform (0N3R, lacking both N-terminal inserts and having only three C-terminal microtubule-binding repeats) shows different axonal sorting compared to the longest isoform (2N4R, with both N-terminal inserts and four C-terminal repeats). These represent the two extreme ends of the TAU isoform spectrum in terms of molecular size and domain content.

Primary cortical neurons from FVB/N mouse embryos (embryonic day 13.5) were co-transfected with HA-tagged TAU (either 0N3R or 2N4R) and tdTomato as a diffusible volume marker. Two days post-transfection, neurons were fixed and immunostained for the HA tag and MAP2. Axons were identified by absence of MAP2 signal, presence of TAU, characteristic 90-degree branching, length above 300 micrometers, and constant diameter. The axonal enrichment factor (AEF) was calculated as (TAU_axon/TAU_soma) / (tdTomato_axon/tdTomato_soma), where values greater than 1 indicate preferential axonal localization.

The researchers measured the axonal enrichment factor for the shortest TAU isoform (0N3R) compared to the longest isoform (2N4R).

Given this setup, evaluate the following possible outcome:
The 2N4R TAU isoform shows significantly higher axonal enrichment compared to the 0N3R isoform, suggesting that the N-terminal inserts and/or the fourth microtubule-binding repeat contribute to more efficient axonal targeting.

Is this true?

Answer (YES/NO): NO